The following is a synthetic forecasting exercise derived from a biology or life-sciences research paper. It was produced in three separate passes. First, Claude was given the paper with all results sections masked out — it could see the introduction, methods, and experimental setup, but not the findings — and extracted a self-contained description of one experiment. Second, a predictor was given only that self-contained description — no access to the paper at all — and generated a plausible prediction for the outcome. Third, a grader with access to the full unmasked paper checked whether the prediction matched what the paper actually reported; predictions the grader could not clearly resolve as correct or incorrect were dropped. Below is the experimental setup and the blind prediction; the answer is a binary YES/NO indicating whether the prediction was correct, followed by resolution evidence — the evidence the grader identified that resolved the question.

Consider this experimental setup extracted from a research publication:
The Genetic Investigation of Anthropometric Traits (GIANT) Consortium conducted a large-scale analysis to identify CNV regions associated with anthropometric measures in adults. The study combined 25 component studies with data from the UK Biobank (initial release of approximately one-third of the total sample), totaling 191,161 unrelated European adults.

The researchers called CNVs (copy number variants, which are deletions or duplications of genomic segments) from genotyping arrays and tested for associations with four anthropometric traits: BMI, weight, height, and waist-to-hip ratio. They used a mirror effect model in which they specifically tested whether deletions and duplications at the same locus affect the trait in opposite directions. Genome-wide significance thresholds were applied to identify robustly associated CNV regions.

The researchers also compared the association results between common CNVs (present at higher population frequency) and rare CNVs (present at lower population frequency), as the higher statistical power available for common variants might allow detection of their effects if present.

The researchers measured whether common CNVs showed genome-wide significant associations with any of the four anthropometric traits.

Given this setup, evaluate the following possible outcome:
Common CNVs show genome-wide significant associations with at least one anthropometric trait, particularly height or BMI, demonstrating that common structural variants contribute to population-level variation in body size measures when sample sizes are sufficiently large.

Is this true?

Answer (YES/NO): NO